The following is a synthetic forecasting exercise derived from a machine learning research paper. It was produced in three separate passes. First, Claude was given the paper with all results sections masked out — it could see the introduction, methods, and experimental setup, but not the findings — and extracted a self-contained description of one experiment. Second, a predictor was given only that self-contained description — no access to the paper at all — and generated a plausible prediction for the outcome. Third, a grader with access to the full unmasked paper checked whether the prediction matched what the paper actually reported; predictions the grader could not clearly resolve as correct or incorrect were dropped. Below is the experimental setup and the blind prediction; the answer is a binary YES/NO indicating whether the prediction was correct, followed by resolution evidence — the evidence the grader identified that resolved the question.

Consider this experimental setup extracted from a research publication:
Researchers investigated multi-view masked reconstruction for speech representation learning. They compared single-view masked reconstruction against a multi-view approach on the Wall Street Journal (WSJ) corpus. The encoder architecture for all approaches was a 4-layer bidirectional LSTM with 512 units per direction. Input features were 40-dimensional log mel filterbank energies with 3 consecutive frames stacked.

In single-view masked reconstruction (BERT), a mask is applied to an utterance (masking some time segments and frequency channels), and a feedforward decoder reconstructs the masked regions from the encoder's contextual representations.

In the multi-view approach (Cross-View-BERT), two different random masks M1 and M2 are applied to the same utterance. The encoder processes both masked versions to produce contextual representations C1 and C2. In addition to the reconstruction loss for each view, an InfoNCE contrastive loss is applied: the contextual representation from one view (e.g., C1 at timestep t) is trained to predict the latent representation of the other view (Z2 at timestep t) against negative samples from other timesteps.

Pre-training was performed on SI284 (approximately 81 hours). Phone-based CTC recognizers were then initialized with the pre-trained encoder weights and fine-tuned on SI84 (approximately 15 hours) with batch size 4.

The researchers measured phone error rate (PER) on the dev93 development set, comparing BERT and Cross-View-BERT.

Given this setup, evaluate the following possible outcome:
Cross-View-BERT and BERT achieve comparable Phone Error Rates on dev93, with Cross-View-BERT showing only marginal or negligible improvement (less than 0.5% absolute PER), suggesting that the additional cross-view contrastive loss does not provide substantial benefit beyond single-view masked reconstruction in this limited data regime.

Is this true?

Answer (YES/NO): NO